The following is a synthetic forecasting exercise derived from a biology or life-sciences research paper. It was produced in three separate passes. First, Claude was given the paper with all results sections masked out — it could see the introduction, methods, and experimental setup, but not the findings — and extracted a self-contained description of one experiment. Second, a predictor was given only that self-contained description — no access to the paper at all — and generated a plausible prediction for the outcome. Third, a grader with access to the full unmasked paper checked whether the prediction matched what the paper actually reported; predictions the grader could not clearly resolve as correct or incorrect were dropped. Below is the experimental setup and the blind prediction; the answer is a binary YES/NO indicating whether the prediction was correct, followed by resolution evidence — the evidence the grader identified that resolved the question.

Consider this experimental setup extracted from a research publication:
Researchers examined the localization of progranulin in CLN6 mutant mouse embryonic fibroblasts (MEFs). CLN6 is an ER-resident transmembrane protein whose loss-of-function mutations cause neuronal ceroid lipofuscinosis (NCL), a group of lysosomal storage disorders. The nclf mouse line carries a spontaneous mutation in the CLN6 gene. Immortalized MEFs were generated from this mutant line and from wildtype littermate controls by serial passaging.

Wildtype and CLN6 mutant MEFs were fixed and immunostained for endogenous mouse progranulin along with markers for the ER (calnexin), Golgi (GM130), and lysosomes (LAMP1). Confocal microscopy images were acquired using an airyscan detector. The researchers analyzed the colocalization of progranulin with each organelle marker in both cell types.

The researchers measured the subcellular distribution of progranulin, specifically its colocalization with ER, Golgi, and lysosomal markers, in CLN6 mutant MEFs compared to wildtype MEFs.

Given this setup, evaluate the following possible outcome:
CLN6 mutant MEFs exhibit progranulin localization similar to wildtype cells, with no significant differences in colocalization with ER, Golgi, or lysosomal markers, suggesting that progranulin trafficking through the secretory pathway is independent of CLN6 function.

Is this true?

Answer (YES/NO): YES